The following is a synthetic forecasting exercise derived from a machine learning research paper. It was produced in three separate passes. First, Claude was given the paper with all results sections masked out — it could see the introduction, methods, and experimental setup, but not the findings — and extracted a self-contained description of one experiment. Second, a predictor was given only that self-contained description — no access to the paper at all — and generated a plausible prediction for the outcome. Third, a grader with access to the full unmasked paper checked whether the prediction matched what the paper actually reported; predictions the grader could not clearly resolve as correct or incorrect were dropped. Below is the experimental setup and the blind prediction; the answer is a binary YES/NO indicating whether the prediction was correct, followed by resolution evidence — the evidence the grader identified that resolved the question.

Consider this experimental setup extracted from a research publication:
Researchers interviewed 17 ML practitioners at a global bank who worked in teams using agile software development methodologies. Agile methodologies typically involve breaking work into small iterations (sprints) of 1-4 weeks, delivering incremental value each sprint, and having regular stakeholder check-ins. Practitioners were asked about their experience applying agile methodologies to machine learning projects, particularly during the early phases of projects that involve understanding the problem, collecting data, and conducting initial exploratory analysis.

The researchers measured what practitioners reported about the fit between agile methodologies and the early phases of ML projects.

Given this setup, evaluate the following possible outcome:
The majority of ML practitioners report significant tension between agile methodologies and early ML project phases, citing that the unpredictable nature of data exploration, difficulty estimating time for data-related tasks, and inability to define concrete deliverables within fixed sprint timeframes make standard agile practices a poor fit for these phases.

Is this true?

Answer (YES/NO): NO